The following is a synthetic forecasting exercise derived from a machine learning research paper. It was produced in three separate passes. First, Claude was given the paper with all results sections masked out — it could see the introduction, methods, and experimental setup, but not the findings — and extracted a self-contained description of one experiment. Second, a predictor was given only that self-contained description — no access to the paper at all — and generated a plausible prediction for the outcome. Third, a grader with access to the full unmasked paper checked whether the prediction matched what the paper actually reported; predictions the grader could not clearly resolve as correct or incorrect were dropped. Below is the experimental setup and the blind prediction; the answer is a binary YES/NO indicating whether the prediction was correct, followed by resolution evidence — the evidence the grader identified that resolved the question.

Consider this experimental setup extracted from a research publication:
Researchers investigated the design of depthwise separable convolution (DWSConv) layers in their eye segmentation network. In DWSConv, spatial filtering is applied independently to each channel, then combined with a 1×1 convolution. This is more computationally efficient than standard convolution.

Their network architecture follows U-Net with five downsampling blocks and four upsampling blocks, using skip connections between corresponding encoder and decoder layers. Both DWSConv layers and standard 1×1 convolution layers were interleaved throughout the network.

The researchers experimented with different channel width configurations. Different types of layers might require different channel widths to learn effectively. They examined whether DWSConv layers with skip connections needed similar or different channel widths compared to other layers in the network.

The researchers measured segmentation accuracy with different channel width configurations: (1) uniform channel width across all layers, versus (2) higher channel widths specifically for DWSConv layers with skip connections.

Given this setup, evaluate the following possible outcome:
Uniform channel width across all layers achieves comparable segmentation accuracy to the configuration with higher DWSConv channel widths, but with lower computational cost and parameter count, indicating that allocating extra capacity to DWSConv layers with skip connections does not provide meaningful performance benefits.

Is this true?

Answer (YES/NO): NO